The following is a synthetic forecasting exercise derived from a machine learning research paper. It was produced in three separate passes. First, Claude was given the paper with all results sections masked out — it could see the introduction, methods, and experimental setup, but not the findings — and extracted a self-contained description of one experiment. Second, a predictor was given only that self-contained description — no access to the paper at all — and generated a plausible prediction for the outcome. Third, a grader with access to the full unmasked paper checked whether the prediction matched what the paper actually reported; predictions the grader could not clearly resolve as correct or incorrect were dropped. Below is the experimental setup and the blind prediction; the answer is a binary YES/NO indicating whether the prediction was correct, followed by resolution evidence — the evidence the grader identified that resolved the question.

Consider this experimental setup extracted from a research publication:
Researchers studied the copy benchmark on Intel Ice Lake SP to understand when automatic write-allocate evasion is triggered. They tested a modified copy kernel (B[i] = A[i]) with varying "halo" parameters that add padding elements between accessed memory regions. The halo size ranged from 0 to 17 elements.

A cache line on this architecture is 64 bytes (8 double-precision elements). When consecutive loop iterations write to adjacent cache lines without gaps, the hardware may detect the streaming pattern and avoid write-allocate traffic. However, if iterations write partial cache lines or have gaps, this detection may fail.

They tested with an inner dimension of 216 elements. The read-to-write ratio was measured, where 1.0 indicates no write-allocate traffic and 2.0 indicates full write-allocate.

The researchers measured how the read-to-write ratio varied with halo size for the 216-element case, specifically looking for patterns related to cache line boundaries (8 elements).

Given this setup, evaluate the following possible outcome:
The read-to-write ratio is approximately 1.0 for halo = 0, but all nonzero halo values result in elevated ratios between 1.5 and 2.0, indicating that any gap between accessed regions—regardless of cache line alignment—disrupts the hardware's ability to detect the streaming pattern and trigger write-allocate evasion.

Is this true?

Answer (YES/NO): NO